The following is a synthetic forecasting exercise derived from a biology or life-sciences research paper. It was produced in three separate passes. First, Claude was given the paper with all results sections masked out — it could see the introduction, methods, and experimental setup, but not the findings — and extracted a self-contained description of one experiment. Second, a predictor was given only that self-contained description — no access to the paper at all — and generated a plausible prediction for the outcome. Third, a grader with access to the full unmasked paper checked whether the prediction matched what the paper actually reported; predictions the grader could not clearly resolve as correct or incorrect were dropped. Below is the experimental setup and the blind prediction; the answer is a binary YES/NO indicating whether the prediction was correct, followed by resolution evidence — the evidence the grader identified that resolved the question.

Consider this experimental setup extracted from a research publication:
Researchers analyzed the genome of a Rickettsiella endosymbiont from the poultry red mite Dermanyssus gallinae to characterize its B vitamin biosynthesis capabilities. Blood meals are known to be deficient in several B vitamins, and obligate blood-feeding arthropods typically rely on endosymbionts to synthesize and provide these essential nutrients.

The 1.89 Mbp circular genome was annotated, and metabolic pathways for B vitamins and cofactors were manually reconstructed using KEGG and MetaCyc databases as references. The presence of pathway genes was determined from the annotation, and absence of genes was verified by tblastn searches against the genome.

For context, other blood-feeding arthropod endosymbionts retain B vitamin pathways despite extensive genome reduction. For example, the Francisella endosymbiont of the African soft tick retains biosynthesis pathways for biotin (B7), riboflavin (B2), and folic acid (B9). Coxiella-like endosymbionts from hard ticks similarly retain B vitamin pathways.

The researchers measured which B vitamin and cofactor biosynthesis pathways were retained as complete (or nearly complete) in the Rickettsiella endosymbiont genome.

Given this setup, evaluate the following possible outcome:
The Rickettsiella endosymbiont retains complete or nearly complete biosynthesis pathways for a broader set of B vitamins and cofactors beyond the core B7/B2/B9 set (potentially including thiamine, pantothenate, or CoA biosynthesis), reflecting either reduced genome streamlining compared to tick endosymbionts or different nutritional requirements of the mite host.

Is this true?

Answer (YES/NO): NO